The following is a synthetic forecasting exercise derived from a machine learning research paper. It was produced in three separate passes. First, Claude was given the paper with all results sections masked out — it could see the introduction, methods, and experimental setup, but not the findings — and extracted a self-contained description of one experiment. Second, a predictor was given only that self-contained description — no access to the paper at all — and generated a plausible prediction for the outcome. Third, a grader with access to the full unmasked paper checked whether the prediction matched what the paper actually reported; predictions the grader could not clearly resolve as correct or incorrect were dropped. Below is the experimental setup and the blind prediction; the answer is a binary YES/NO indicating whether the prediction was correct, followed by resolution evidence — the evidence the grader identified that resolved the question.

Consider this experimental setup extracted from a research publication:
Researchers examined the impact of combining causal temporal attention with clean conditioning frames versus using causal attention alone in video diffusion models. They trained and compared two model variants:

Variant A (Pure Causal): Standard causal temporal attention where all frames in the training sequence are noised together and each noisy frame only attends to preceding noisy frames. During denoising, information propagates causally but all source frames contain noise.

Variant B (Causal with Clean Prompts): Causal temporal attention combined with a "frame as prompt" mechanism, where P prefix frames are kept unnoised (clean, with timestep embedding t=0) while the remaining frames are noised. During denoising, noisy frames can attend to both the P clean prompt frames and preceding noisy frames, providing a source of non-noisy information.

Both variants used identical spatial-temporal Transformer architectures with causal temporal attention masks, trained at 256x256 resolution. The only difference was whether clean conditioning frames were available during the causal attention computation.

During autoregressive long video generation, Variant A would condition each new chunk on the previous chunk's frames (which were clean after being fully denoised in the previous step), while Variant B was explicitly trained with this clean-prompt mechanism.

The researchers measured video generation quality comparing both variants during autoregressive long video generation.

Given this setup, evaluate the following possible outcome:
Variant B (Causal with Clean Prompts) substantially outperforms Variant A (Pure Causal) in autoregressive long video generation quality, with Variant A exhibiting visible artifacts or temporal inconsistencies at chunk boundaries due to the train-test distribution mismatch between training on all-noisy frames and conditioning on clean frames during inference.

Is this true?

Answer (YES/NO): NO